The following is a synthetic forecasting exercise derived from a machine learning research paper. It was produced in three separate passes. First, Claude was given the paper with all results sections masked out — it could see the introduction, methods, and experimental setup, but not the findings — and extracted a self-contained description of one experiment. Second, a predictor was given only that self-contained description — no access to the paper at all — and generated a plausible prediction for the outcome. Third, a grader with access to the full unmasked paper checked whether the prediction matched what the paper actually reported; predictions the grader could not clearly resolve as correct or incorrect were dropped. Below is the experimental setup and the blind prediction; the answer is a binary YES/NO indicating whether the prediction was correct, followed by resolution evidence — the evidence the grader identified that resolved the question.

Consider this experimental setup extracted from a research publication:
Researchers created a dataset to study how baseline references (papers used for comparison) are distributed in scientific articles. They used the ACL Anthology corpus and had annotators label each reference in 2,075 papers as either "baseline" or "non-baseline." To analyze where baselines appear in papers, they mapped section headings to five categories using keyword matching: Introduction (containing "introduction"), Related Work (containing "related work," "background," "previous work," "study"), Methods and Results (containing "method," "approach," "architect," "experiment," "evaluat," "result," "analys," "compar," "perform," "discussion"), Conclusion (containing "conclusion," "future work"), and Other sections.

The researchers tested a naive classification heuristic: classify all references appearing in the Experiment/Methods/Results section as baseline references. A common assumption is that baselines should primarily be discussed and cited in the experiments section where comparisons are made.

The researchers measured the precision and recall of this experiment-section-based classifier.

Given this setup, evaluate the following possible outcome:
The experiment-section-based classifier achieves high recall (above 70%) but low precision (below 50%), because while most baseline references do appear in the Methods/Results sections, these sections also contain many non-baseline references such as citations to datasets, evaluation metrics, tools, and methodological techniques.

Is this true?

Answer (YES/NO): YES